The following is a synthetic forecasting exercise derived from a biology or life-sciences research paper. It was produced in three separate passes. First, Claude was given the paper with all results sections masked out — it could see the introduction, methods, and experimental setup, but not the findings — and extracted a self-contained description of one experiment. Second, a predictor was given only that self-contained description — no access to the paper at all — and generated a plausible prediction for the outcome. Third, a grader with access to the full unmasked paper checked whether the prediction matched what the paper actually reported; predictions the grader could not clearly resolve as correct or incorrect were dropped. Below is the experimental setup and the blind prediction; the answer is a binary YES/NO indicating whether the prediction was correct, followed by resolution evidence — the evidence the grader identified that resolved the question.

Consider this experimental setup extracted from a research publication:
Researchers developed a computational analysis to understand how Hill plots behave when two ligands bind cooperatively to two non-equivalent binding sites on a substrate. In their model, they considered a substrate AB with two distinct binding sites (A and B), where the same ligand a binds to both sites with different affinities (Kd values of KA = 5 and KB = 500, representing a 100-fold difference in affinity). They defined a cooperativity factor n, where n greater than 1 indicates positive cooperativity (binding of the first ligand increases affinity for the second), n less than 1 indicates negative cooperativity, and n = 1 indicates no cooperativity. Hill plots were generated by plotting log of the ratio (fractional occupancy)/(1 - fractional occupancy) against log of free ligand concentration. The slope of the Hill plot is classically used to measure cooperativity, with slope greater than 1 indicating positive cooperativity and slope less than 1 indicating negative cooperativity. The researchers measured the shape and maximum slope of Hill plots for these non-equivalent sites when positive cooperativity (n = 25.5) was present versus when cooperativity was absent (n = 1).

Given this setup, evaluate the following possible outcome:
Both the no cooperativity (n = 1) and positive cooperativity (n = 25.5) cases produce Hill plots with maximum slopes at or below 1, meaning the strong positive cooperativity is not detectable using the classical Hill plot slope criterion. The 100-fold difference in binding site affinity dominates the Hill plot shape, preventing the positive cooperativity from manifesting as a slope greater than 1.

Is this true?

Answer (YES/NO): YES